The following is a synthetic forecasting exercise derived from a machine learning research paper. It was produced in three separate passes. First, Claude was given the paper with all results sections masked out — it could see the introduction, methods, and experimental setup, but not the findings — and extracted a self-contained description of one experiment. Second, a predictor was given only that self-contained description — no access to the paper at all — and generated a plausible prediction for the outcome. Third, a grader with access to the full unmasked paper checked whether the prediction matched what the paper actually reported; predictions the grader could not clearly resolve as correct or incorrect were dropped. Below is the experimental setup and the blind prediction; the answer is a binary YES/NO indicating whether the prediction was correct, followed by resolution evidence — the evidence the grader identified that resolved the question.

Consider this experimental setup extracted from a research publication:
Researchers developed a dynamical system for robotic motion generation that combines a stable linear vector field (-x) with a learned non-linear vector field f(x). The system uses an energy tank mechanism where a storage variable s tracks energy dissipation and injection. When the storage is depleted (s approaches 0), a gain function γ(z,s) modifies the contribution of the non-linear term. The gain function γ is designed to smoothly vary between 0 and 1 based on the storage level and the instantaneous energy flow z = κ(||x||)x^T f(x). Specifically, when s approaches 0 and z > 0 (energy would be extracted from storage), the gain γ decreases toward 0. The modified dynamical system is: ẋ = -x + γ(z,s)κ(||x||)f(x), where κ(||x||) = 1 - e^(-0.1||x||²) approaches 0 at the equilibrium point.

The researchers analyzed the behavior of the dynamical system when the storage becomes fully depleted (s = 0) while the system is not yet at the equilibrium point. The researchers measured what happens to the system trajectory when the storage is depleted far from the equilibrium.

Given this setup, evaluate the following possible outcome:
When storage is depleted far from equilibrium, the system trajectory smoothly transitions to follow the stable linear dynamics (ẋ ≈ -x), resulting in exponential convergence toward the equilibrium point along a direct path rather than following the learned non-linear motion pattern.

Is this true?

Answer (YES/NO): YES